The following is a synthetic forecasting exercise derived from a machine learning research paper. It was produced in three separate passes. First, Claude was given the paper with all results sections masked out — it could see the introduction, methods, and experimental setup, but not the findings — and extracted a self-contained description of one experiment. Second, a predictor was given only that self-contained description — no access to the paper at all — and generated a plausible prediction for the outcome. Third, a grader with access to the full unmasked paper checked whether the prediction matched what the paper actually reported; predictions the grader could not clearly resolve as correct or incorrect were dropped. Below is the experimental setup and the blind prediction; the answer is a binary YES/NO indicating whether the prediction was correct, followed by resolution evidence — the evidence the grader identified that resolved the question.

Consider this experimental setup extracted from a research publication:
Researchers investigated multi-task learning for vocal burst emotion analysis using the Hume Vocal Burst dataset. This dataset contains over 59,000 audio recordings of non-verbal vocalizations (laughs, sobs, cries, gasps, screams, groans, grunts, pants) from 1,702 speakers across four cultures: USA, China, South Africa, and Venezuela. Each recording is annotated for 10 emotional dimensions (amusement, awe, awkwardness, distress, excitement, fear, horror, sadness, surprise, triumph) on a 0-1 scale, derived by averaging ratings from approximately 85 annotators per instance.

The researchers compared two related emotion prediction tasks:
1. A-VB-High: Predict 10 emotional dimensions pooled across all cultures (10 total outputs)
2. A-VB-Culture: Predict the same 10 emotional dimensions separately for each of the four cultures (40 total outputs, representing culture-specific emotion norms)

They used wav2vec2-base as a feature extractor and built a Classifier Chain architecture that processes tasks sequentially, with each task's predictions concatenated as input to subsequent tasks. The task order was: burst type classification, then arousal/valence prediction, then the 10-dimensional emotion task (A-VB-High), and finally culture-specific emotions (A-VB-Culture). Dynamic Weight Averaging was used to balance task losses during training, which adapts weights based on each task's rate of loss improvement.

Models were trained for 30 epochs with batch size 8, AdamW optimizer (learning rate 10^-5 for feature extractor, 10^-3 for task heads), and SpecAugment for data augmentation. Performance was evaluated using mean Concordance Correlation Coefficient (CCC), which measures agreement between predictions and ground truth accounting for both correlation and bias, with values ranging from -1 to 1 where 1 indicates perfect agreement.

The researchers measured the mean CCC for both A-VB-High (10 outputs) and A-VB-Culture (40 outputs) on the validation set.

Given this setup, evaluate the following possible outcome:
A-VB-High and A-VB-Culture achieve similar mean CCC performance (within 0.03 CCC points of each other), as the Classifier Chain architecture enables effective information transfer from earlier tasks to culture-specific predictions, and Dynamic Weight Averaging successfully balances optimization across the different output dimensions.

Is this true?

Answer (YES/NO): NO